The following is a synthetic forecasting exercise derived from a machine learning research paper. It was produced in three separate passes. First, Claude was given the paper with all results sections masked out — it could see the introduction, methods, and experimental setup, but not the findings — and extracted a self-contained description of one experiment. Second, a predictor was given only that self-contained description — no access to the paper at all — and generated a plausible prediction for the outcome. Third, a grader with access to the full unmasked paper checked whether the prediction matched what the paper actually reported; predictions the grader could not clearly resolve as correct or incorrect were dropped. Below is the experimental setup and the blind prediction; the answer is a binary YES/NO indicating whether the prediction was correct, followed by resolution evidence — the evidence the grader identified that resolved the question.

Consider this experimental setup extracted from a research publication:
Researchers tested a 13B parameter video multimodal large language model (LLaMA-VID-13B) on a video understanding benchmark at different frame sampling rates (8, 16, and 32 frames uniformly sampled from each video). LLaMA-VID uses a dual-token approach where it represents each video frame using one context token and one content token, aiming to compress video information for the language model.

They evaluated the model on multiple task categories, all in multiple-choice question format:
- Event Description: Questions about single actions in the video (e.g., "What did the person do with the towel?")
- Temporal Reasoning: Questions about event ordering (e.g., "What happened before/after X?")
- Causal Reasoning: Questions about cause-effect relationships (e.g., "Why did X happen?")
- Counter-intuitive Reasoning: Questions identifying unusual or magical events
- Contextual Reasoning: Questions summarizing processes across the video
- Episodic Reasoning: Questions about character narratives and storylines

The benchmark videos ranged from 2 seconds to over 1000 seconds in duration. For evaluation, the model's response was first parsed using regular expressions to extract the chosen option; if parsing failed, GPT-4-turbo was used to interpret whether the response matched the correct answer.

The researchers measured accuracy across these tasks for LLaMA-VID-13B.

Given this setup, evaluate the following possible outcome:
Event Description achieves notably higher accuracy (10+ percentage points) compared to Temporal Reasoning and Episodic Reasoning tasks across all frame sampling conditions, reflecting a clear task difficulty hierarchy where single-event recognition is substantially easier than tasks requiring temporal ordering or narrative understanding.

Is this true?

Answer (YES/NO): NO